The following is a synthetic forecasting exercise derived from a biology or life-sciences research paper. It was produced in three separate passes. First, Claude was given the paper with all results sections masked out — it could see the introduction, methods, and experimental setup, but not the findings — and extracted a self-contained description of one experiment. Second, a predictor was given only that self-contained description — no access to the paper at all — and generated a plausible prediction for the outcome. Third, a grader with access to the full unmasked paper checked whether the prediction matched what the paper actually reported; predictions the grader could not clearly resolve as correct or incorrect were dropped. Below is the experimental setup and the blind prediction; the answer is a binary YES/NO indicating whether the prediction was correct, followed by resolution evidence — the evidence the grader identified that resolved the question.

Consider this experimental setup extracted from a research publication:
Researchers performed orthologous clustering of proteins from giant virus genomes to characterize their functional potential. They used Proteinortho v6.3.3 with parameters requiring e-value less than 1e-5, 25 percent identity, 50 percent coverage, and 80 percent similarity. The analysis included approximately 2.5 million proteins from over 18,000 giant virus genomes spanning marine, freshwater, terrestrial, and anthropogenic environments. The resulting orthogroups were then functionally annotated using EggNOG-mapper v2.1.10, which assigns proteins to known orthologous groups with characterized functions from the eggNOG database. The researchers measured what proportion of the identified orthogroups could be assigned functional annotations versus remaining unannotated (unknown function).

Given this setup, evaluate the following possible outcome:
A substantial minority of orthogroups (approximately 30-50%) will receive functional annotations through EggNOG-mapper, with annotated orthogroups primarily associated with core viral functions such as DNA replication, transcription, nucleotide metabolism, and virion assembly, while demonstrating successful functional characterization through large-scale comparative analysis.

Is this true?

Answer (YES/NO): NO